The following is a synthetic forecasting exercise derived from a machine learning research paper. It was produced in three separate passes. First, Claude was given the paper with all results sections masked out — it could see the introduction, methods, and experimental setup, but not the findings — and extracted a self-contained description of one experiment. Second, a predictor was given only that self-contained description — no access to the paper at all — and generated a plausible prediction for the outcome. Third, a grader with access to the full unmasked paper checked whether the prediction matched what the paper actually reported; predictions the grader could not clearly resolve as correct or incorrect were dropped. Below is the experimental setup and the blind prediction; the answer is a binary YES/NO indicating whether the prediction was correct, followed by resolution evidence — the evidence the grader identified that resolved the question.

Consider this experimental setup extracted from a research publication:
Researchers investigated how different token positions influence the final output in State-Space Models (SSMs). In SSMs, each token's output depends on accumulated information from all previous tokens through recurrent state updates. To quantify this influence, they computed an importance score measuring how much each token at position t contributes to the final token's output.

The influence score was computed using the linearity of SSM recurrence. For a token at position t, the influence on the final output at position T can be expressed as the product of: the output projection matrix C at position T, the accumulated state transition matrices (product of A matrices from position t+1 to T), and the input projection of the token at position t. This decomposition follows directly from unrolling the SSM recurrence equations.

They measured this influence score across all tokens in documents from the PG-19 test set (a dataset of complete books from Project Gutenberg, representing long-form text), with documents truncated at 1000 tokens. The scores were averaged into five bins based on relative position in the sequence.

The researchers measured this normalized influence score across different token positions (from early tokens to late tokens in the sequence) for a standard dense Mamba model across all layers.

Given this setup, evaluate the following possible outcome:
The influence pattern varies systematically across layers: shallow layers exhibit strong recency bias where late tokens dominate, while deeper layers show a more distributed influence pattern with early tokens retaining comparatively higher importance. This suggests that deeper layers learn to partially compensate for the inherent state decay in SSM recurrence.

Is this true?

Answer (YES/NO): NO